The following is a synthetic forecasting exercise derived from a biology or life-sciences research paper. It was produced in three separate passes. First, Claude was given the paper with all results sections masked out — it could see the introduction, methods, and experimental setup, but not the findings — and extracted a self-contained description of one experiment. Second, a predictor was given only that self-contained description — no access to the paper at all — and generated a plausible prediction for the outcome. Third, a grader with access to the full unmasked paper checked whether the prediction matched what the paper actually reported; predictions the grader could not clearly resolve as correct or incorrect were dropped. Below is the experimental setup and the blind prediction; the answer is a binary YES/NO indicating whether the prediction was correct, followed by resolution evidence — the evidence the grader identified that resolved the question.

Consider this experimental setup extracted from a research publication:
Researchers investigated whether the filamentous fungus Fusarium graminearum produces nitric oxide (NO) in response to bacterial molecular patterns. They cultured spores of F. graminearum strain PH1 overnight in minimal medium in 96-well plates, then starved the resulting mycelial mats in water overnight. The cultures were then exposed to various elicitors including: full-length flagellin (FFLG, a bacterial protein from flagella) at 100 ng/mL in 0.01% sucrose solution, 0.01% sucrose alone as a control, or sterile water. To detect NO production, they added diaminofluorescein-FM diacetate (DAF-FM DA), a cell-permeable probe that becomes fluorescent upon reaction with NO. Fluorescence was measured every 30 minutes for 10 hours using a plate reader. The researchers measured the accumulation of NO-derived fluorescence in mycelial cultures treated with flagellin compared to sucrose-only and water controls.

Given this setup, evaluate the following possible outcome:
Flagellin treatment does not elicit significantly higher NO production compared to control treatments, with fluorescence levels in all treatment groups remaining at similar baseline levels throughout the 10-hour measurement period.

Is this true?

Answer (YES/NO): NO